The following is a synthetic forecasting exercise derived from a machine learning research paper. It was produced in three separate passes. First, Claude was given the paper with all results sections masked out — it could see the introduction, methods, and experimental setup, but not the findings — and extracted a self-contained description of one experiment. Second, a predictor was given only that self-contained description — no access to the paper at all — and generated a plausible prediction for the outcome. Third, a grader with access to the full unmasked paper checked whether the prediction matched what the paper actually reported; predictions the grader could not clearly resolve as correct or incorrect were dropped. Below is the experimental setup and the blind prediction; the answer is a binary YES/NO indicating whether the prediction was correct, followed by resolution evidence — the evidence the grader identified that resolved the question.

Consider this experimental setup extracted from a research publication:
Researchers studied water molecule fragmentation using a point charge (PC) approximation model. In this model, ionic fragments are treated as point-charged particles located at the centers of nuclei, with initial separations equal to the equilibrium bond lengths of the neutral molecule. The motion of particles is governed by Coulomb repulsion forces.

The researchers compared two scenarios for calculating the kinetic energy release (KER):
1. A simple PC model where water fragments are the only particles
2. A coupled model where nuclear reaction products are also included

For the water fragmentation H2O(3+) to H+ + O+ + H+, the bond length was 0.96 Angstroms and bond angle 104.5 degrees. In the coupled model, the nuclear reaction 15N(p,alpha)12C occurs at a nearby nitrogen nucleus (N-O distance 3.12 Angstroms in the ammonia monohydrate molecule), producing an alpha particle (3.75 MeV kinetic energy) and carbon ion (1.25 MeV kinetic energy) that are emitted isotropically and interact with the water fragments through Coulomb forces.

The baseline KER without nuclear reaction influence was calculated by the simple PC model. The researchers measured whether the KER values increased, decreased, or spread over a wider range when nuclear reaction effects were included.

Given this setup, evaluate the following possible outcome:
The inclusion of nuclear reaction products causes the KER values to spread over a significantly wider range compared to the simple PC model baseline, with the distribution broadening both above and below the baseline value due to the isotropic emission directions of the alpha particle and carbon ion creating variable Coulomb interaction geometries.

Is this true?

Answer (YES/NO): NO